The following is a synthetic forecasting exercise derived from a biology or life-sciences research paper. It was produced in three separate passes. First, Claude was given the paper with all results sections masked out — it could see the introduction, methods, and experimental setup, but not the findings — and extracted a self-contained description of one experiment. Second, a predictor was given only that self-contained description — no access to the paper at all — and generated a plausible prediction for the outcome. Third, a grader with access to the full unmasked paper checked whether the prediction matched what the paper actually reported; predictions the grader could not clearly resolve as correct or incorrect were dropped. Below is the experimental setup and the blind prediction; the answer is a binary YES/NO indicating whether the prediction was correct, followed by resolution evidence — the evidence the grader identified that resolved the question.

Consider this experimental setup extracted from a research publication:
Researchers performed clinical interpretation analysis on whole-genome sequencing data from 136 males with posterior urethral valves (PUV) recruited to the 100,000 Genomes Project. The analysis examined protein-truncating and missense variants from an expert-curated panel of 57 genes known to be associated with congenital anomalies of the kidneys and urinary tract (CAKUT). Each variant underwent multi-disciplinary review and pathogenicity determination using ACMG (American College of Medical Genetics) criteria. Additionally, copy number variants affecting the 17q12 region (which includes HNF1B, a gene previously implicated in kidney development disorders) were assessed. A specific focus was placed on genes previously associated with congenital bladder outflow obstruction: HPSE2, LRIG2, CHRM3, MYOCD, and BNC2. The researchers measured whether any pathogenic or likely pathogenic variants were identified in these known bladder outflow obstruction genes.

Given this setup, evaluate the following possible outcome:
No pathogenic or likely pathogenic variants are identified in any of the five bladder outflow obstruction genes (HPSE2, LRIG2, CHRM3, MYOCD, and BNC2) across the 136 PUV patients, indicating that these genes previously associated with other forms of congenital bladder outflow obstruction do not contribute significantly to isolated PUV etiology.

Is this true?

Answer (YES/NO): YES